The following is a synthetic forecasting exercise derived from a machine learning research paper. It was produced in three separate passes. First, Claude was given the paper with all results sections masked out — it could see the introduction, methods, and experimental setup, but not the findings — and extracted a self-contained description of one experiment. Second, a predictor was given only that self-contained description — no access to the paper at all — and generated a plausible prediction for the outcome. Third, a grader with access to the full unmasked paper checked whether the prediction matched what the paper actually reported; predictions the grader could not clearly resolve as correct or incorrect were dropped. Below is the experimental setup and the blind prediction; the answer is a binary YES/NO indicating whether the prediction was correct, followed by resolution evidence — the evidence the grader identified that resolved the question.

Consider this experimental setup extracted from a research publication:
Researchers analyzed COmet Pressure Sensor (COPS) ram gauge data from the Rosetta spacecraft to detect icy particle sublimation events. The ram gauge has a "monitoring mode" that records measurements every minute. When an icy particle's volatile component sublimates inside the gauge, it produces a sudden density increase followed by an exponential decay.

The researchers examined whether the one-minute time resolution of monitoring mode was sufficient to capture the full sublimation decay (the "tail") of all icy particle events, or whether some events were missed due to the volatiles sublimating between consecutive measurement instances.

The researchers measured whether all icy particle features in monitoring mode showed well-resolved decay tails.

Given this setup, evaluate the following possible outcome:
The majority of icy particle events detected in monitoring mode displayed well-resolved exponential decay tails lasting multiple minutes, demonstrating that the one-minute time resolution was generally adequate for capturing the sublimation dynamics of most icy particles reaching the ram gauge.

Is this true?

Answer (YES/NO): NO